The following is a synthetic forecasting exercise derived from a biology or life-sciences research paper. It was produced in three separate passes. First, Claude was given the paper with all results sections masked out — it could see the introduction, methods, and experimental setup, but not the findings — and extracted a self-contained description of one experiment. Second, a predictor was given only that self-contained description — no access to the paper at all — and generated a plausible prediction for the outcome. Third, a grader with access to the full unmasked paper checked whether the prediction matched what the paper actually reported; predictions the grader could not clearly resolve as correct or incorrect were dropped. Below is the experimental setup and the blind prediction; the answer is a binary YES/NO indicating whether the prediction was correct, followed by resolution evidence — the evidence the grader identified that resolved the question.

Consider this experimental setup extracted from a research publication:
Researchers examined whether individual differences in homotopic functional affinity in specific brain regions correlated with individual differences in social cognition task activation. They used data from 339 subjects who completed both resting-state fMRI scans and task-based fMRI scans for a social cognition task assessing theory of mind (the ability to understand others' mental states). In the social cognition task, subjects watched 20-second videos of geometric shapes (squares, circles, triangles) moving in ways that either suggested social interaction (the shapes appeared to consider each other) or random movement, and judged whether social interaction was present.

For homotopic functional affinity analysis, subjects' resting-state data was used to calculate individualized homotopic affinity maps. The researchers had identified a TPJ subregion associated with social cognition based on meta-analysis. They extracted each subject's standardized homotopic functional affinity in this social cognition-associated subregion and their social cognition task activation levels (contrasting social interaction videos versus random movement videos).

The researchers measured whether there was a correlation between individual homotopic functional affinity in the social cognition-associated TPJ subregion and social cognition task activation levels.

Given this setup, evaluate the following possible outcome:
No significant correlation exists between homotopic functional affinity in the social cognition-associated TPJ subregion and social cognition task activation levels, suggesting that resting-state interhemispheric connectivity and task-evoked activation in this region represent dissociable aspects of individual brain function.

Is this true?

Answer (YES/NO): NO